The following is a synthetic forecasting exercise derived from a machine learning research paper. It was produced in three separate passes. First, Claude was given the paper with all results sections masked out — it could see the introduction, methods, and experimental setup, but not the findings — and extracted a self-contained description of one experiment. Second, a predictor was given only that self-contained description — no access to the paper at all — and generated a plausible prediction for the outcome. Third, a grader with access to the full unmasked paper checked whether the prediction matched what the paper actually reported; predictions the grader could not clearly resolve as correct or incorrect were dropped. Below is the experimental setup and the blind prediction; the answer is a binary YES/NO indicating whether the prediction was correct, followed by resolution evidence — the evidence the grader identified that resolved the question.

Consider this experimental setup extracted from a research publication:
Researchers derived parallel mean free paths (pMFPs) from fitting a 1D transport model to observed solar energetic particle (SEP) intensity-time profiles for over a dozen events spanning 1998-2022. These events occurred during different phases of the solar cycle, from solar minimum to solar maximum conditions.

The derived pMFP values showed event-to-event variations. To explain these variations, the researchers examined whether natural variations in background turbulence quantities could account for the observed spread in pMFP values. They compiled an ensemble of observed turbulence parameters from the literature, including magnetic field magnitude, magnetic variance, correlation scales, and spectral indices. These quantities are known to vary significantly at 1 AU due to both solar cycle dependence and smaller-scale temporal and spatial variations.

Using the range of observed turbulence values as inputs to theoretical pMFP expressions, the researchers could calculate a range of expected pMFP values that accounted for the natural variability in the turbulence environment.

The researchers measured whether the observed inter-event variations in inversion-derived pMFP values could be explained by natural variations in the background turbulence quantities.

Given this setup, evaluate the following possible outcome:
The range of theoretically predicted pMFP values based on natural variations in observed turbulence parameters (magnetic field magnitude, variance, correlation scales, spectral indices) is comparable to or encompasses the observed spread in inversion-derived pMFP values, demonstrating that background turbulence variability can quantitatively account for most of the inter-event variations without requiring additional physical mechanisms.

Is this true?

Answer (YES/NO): YES